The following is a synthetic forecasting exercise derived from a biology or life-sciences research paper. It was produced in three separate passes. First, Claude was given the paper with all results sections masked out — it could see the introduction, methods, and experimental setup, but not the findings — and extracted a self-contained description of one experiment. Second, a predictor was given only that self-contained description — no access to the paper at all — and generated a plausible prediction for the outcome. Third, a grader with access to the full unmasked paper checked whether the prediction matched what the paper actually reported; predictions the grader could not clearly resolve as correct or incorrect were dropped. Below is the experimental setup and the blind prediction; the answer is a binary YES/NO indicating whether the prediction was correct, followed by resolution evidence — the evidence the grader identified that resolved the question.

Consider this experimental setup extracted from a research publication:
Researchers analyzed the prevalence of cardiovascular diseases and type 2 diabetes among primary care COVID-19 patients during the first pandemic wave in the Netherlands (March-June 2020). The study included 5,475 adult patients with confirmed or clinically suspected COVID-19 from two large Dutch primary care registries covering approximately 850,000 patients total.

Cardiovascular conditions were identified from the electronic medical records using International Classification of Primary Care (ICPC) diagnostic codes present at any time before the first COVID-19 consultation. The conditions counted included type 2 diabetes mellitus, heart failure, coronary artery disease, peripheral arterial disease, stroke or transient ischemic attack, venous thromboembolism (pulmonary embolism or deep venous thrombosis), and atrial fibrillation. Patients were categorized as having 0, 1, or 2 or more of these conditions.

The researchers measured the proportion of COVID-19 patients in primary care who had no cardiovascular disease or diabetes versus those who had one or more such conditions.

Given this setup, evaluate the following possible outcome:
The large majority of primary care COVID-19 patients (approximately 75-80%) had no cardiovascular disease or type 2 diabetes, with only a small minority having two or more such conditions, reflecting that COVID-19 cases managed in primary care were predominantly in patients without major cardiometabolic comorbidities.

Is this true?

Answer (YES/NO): YES